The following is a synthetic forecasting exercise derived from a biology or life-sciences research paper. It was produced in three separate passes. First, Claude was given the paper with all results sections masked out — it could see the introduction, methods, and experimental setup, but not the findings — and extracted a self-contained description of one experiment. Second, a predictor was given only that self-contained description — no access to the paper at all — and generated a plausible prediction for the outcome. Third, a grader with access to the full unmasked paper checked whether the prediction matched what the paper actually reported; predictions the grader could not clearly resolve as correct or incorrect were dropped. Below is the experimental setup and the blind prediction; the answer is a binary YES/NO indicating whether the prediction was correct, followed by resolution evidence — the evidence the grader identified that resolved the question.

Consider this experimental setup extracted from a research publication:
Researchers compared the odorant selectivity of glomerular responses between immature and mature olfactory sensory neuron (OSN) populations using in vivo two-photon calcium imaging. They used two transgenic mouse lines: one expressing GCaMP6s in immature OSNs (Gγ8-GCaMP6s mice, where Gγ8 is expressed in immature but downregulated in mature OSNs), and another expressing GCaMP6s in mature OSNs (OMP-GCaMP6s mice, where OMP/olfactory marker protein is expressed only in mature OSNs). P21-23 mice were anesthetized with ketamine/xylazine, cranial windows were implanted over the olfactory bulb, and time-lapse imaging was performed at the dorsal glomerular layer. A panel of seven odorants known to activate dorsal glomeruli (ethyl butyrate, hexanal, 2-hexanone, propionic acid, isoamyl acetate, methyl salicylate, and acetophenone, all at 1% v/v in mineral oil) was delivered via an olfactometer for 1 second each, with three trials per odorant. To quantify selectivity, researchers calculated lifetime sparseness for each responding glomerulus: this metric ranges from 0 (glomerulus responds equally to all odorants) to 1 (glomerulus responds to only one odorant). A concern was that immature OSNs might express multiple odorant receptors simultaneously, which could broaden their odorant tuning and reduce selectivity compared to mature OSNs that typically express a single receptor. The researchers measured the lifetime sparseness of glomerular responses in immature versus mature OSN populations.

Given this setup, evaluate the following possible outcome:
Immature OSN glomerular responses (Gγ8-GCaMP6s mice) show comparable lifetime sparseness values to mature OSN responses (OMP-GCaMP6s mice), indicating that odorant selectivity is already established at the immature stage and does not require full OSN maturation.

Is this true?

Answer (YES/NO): YES